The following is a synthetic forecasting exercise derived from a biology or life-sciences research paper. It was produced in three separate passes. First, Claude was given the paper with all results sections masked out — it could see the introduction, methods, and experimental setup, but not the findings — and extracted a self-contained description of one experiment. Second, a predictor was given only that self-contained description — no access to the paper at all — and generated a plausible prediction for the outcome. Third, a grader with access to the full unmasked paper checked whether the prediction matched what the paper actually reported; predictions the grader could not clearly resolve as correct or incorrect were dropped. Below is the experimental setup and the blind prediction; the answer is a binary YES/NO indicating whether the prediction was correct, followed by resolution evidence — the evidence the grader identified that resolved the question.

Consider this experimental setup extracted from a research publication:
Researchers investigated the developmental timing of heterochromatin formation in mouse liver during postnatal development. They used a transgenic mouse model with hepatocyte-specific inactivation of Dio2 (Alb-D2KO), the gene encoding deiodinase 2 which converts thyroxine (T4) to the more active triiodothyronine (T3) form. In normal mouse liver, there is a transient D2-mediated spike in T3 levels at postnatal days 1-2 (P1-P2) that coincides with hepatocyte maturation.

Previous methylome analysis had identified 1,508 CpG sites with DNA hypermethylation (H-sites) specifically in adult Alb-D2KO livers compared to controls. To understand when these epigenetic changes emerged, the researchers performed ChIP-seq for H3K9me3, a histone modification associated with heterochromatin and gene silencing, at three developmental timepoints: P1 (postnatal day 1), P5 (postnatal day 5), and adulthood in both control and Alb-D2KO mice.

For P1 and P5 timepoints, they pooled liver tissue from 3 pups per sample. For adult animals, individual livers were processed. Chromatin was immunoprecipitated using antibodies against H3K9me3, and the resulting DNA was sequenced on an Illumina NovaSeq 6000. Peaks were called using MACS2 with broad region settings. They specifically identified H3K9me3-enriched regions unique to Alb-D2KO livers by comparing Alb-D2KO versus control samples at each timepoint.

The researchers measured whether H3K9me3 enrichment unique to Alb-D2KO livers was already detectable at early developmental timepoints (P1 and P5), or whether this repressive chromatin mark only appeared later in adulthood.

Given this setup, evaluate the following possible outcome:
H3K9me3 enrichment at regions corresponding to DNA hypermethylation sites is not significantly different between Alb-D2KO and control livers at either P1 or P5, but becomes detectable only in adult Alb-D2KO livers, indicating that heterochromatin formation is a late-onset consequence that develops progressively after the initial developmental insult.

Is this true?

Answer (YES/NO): NO